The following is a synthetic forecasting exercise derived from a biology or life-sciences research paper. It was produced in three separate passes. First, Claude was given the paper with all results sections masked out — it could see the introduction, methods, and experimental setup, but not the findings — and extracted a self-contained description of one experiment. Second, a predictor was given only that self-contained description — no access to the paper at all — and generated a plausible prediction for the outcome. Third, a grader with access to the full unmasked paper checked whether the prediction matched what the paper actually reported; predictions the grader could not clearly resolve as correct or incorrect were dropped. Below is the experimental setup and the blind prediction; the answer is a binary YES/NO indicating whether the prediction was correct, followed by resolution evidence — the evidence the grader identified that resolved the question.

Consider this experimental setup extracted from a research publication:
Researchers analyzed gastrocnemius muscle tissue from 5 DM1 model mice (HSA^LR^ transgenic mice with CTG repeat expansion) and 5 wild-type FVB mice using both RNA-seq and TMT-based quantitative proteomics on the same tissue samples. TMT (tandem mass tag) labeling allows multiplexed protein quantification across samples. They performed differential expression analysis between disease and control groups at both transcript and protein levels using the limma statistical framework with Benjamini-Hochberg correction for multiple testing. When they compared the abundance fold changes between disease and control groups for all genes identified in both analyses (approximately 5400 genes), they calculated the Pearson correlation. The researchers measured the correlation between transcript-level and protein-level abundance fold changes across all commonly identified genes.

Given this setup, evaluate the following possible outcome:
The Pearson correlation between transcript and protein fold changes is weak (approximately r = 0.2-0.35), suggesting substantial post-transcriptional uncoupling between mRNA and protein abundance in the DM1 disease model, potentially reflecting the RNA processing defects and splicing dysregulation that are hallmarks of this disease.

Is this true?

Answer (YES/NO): NO